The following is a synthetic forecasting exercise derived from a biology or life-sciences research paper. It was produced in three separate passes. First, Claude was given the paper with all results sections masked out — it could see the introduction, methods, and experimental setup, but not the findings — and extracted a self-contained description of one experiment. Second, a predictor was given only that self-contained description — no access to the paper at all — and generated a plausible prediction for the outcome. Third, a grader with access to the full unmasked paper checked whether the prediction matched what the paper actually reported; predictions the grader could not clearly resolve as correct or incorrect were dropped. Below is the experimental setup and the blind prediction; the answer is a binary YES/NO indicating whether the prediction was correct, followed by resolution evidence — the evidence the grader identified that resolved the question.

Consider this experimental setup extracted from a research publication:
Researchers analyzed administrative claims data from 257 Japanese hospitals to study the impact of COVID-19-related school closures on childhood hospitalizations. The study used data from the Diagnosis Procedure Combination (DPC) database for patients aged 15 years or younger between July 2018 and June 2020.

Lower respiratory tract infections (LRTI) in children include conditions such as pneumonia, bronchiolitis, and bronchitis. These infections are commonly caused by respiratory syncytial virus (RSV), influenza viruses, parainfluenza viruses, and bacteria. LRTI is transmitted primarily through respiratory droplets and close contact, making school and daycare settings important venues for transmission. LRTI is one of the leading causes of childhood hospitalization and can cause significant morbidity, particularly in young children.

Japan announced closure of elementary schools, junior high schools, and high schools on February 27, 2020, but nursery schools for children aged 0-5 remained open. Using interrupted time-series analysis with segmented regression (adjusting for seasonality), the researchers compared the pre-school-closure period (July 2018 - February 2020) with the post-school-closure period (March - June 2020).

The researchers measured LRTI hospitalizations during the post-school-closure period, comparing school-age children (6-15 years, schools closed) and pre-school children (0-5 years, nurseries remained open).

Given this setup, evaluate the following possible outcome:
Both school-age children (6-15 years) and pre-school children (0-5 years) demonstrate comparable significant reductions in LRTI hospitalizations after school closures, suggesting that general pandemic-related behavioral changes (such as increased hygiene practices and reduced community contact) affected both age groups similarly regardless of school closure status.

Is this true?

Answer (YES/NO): YES